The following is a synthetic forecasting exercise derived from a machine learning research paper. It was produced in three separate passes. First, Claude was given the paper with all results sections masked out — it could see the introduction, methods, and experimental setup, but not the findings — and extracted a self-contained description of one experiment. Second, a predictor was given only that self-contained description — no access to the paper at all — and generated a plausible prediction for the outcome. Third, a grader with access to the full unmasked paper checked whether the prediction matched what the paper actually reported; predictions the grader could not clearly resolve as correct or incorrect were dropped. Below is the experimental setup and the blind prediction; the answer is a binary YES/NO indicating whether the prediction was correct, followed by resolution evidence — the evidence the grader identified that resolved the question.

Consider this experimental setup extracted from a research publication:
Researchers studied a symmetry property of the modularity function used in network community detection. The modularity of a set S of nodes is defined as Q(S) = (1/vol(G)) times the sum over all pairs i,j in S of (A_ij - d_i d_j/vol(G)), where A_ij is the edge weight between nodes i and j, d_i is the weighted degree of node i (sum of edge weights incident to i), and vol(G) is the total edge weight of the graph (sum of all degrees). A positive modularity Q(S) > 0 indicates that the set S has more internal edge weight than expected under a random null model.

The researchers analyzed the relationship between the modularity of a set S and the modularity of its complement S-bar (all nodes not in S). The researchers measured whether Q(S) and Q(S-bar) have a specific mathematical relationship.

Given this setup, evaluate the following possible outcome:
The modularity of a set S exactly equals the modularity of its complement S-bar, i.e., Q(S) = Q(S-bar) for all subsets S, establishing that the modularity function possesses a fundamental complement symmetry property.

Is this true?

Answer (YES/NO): YES